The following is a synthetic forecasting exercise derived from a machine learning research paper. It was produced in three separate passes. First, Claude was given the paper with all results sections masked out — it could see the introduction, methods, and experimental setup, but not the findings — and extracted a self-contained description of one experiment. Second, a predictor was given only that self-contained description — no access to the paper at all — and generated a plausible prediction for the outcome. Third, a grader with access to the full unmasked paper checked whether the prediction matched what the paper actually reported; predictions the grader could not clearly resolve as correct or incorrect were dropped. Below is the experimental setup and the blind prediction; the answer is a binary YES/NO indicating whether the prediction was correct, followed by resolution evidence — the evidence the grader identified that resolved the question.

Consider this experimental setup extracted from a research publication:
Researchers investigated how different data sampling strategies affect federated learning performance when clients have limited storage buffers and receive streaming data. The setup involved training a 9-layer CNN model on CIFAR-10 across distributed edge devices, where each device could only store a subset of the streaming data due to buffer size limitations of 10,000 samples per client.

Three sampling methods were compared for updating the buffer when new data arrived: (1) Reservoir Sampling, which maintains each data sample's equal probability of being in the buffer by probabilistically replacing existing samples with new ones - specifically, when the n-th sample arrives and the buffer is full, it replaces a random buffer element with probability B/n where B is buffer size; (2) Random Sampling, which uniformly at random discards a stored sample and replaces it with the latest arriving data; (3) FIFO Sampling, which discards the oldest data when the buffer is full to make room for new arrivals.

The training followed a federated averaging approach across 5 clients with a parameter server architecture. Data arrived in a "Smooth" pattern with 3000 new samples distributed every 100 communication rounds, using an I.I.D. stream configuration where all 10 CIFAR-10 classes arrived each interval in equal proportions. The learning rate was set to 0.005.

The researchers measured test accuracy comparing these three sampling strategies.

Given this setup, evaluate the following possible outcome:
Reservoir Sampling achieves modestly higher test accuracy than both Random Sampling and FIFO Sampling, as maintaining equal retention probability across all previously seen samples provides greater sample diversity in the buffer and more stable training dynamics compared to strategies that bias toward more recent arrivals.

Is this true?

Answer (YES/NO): NO